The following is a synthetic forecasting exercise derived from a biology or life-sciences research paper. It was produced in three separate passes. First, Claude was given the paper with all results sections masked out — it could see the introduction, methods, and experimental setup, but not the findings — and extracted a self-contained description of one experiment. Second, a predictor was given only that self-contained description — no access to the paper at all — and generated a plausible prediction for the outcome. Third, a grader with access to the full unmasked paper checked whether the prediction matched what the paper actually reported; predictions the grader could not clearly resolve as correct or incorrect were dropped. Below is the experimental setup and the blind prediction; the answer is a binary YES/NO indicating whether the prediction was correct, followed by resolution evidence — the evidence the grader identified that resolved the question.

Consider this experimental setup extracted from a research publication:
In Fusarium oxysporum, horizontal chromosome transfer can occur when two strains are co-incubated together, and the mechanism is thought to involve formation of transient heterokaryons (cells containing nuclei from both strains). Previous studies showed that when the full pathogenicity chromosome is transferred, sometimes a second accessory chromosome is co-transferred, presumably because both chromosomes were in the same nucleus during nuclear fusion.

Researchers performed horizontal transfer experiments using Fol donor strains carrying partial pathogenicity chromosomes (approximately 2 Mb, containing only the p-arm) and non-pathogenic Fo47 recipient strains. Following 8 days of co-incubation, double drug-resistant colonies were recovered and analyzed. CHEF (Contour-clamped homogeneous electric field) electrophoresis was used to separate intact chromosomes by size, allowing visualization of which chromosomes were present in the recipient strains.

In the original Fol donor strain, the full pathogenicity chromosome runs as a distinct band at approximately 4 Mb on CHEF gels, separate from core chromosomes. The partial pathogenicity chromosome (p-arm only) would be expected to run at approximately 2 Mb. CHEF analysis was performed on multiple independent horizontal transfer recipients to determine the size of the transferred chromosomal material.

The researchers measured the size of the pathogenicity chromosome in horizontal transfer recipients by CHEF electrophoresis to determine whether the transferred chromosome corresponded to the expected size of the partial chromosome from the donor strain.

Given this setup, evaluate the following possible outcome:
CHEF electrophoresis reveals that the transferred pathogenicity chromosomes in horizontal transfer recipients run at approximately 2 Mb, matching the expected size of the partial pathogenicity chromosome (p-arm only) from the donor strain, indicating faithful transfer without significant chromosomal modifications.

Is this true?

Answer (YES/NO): NO